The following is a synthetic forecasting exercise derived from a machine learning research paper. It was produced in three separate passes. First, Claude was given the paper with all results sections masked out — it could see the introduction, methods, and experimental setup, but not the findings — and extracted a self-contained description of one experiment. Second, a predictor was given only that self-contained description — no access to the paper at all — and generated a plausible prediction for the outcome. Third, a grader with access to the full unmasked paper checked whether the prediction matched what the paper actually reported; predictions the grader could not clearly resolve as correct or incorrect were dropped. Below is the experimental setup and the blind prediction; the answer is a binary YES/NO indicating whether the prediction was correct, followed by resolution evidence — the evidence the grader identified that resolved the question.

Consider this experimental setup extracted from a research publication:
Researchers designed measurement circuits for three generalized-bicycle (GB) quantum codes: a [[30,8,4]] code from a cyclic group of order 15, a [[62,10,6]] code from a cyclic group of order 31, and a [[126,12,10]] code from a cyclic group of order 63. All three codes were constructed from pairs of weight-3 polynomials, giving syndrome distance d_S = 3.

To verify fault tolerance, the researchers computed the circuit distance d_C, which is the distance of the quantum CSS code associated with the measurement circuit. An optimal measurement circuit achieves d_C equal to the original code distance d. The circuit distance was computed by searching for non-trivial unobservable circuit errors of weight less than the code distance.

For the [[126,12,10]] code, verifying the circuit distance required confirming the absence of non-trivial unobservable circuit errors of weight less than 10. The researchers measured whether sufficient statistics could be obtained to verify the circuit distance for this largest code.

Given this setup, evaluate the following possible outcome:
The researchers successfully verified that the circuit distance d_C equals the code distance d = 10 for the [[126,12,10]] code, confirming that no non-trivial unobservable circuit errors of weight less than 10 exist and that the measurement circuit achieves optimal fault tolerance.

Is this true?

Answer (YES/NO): NO